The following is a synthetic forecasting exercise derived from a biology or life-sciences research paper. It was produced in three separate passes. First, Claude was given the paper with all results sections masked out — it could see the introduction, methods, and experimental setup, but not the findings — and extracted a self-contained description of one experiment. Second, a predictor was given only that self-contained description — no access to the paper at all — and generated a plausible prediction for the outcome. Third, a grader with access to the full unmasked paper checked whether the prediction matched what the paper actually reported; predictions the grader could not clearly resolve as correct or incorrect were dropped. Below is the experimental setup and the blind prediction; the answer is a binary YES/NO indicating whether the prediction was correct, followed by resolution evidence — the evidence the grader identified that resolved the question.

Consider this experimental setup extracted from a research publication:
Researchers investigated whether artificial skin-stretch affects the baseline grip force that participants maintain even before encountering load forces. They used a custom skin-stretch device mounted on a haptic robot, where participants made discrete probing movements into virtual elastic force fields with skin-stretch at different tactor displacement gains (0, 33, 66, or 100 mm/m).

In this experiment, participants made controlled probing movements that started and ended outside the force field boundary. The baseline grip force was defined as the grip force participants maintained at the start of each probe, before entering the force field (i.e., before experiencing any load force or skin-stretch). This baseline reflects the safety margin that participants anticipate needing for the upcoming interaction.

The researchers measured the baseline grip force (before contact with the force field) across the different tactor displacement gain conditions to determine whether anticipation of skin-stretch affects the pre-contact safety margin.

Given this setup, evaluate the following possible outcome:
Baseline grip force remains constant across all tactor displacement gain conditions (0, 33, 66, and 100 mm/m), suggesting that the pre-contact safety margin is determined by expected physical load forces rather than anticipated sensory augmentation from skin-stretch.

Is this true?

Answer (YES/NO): NO